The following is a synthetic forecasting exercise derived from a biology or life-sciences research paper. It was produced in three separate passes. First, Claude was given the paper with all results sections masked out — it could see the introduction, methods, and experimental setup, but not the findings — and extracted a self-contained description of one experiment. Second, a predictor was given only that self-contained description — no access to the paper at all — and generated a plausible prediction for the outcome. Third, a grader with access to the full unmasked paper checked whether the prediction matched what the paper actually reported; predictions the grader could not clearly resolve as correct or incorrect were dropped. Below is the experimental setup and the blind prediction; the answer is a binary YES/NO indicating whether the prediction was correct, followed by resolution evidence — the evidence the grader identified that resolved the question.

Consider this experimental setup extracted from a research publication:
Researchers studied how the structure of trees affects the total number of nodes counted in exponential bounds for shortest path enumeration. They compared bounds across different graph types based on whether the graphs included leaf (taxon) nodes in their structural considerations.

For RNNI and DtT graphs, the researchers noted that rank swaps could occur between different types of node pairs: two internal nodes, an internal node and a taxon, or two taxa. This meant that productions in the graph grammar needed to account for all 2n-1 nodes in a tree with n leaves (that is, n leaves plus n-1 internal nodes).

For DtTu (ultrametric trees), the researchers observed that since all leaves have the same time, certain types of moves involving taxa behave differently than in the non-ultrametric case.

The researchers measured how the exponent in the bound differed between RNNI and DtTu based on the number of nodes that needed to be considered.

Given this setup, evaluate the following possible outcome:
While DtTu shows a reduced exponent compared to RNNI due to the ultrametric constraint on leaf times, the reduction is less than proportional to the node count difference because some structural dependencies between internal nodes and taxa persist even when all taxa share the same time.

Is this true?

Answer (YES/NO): NO